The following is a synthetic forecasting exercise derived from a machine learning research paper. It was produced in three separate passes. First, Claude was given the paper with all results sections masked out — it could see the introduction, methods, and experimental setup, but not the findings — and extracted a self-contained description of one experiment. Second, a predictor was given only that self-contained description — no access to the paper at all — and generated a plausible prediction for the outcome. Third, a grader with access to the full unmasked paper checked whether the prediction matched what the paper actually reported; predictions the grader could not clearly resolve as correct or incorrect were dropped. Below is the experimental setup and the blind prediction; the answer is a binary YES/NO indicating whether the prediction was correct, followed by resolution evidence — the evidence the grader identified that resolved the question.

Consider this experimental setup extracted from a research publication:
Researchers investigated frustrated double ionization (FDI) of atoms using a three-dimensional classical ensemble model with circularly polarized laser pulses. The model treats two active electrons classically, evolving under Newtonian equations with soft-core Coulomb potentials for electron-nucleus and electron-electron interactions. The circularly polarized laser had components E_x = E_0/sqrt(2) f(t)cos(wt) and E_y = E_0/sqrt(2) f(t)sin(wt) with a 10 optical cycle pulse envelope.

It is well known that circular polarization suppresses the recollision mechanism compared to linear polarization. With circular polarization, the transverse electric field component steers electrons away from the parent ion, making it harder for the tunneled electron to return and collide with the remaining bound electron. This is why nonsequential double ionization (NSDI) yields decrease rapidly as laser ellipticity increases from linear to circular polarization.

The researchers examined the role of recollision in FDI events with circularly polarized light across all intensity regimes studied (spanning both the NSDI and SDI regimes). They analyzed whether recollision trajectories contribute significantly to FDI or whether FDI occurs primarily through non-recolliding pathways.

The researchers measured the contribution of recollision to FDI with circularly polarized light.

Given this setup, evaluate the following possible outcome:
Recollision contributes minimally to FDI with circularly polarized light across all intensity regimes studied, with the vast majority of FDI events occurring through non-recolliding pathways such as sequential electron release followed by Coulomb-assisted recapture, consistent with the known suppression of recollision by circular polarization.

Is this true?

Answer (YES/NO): NO